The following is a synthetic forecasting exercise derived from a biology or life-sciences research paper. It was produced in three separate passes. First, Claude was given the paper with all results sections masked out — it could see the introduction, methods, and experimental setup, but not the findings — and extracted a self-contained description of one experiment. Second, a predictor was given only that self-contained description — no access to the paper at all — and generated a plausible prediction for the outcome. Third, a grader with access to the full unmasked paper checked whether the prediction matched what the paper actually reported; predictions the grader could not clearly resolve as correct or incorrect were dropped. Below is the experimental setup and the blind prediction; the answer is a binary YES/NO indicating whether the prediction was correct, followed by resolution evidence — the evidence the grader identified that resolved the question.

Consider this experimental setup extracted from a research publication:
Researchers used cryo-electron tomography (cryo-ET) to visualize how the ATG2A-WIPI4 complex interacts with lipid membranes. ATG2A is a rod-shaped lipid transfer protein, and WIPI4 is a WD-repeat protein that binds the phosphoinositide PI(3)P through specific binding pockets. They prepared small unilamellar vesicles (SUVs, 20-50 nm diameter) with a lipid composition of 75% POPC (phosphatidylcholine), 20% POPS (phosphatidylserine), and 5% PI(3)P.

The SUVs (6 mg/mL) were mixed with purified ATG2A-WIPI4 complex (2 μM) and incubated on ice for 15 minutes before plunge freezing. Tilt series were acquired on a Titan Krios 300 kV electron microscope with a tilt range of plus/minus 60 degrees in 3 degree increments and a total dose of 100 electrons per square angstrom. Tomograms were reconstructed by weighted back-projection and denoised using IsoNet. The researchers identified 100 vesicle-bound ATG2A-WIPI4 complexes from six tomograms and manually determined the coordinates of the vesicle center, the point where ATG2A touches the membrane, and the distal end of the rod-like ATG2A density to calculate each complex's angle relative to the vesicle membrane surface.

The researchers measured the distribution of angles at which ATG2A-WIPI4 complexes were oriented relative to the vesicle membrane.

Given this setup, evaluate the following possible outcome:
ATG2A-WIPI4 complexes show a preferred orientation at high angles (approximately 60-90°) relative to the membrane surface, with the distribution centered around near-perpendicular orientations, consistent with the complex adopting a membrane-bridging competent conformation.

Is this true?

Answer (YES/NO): YES